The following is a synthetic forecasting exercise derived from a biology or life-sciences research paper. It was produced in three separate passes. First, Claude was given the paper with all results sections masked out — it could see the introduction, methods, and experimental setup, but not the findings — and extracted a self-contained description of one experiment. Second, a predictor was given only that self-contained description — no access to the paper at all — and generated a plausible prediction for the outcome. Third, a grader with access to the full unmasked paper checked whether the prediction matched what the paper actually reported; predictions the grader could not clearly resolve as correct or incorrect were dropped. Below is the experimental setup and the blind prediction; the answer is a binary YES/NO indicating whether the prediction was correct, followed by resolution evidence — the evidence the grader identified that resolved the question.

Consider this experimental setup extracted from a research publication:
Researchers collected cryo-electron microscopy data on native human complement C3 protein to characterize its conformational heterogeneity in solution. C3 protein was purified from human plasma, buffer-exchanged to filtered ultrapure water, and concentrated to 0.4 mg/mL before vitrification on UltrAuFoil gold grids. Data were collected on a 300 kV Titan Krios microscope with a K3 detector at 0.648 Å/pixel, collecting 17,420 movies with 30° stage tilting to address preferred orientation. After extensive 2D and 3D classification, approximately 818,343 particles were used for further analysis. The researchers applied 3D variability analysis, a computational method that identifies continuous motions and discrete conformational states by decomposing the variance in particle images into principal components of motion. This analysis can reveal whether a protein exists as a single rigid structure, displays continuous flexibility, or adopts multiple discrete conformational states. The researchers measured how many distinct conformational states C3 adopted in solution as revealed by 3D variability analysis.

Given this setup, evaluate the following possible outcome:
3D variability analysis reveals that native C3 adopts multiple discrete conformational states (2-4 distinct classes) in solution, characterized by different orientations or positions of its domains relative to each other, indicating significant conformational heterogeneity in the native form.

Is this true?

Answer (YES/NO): YES